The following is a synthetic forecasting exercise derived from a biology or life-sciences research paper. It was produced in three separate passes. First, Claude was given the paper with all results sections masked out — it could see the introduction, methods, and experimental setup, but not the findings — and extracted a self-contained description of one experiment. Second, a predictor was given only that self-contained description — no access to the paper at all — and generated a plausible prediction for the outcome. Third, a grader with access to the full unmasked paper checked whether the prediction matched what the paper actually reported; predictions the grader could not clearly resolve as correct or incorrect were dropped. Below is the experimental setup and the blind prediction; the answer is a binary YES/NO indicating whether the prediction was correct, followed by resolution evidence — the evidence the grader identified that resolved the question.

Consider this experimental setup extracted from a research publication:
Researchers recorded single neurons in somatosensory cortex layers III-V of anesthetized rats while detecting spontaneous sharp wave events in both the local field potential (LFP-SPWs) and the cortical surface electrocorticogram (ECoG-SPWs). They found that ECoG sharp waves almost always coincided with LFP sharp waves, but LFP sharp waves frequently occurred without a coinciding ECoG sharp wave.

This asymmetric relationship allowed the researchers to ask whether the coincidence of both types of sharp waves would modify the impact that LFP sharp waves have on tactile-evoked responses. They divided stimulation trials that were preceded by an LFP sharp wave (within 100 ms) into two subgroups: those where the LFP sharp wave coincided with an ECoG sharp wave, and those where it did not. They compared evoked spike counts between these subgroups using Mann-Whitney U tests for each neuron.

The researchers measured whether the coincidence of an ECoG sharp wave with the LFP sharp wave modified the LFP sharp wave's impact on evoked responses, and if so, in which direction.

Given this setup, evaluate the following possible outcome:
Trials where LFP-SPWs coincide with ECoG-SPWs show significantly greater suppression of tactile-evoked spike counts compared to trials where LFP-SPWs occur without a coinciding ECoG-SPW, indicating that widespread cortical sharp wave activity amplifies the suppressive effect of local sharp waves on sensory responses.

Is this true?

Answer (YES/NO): NO